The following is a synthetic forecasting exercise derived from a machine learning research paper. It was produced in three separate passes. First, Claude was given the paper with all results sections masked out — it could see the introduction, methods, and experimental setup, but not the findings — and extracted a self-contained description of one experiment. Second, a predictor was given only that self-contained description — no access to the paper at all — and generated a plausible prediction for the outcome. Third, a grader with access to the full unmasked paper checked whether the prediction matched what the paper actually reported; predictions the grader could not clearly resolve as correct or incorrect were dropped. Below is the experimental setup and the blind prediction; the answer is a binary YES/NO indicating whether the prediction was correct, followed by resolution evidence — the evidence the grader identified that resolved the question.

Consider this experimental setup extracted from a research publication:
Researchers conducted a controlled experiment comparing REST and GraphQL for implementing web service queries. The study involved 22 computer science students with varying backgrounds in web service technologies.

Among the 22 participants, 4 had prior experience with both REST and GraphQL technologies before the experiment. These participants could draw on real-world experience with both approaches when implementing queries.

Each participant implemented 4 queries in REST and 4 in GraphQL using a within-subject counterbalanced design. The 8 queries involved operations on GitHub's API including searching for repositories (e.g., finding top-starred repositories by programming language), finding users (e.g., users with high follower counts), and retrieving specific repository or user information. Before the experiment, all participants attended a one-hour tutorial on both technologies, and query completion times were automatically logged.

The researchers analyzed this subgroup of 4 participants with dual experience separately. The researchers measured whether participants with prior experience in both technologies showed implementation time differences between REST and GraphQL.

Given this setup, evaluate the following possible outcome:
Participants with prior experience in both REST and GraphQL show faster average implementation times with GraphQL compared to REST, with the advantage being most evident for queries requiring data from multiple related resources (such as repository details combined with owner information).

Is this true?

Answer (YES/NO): NO